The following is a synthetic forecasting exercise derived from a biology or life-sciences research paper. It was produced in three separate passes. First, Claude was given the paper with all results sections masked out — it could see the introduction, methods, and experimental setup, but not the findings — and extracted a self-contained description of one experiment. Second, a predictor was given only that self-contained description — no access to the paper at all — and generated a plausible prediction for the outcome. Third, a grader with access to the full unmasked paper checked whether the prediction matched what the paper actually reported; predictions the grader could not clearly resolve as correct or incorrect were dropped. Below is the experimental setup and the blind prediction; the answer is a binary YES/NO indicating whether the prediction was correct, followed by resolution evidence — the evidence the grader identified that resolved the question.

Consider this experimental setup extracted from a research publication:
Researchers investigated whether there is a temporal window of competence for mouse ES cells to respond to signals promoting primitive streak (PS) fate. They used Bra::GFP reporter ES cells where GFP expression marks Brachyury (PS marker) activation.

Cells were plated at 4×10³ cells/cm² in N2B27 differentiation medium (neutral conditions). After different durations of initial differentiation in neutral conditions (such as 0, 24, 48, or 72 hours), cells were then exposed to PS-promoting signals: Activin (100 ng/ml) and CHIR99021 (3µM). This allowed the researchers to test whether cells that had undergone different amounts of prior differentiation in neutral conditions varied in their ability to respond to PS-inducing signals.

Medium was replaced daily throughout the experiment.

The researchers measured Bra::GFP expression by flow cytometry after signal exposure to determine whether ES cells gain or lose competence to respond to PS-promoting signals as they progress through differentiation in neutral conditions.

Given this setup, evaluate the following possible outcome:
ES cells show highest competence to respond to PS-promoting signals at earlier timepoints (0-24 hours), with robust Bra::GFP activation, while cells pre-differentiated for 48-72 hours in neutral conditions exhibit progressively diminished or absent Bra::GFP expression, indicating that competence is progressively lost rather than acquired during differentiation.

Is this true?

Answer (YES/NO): NO